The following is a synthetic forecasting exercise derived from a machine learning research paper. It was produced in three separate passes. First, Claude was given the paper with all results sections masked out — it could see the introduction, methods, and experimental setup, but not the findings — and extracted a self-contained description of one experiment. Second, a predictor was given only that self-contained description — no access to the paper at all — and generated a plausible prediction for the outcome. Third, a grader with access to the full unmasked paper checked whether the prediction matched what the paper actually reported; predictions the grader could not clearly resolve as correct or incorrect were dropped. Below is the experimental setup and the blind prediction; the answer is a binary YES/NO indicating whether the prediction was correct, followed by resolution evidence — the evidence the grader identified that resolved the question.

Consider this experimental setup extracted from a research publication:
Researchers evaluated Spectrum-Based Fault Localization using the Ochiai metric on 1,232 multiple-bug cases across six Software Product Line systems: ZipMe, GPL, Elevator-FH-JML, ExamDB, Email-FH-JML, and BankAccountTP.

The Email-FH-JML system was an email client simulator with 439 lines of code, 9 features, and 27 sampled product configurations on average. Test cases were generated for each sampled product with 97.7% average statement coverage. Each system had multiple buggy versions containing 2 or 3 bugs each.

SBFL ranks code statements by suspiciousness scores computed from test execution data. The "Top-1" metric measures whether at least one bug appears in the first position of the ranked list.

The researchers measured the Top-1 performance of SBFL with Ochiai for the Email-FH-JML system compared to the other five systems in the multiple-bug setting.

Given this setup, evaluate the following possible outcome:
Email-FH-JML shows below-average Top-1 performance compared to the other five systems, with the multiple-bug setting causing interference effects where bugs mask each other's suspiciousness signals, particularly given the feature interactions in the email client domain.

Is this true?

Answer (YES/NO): YES